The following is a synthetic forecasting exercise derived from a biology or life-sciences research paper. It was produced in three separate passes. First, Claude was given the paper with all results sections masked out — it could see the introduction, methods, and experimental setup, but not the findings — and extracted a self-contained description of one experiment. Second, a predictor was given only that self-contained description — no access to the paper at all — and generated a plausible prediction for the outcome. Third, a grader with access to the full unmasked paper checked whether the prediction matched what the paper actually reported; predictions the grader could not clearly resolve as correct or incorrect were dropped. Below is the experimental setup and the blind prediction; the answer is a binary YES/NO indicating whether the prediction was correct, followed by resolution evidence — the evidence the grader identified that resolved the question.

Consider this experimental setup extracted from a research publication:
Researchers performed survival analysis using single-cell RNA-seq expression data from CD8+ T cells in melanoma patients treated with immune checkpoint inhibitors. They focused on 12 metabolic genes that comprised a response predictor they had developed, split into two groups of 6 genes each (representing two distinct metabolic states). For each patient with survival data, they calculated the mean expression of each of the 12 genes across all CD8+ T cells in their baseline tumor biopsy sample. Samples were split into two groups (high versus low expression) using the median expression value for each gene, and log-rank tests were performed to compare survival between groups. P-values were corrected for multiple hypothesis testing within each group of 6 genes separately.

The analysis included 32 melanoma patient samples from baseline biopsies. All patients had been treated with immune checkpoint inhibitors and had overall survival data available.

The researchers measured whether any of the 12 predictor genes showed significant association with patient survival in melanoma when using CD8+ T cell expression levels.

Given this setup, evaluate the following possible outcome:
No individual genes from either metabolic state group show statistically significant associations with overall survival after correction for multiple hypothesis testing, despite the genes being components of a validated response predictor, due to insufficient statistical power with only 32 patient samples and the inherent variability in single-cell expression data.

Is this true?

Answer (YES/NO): YES